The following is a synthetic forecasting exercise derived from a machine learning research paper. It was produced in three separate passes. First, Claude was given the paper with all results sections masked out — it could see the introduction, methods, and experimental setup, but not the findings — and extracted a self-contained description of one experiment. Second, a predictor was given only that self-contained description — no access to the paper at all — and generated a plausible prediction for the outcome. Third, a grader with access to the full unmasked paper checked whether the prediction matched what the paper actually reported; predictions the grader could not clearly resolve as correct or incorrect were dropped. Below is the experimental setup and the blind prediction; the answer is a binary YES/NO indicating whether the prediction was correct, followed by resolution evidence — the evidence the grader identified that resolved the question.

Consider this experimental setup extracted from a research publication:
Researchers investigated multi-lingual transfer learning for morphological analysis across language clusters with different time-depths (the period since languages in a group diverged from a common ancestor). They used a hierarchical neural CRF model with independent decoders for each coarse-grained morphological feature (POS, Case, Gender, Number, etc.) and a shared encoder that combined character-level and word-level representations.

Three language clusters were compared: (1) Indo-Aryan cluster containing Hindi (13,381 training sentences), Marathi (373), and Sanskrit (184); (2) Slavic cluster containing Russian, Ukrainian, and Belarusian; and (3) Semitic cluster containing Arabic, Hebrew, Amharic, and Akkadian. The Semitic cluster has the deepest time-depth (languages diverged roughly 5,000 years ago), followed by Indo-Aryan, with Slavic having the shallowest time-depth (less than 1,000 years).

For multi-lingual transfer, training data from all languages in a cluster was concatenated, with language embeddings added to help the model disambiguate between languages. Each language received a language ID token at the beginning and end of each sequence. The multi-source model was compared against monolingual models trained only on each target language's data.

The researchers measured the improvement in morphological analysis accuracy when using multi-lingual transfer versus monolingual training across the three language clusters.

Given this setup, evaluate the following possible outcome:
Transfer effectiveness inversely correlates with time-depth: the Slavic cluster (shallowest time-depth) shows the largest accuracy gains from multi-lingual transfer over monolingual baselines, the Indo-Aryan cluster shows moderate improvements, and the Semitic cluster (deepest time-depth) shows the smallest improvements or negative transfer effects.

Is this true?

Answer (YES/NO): YES